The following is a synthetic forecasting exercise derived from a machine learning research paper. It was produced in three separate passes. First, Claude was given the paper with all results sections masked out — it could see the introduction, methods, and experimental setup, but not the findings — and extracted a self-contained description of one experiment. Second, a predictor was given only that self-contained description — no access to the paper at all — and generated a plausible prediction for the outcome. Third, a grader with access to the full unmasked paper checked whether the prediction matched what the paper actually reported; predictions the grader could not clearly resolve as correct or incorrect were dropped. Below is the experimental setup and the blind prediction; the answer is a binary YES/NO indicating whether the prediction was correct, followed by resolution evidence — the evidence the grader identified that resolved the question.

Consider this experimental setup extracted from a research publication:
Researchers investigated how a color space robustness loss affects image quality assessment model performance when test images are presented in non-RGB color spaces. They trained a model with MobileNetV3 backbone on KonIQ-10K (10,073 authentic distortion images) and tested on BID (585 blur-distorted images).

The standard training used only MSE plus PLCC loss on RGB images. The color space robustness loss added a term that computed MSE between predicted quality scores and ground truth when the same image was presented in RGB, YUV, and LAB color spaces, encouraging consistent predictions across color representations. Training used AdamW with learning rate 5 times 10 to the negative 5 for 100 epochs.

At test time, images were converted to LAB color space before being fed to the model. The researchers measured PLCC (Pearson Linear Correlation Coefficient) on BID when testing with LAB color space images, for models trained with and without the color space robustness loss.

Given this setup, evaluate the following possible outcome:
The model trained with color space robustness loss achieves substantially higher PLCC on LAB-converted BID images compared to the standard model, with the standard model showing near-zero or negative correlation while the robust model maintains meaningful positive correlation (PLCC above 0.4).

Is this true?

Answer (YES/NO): NO